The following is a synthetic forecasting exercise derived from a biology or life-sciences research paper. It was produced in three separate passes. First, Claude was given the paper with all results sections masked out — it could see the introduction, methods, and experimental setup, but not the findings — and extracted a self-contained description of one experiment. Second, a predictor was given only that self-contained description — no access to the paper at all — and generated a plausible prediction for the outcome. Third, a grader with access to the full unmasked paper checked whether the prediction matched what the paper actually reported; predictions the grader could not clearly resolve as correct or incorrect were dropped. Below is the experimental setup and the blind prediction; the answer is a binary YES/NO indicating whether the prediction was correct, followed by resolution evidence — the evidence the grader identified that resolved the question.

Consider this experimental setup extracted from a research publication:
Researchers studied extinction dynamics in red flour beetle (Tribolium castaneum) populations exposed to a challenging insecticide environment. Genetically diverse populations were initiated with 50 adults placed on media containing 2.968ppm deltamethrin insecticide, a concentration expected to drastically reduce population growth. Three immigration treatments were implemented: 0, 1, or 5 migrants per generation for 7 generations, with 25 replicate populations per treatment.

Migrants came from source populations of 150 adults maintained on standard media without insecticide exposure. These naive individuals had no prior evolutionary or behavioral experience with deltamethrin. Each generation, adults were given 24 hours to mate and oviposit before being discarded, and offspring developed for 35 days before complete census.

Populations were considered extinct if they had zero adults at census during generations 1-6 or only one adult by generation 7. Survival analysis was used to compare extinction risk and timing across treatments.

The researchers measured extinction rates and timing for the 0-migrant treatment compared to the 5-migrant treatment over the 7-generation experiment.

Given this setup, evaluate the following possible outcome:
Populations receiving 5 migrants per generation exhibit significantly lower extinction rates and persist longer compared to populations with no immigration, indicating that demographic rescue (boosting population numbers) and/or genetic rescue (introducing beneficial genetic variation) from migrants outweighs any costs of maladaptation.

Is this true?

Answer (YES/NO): NO